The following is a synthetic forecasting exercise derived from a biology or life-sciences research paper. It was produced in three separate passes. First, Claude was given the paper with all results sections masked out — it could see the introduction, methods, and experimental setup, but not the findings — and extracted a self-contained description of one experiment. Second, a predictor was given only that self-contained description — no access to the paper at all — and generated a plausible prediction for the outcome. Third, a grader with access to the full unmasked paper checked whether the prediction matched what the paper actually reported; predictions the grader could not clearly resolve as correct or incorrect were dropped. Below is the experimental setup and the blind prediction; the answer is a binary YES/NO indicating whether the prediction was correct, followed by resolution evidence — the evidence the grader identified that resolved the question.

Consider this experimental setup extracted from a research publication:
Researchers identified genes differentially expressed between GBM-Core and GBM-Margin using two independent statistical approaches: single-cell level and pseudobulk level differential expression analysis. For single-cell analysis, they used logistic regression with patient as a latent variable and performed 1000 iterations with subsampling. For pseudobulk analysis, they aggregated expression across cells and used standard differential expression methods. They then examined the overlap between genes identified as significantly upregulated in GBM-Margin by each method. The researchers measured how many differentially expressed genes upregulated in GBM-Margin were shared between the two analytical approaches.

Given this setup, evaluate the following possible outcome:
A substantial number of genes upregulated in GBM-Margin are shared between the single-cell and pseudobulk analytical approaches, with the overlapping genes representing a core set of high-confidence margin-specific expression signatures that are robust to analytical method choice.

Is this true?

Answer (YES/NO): YES